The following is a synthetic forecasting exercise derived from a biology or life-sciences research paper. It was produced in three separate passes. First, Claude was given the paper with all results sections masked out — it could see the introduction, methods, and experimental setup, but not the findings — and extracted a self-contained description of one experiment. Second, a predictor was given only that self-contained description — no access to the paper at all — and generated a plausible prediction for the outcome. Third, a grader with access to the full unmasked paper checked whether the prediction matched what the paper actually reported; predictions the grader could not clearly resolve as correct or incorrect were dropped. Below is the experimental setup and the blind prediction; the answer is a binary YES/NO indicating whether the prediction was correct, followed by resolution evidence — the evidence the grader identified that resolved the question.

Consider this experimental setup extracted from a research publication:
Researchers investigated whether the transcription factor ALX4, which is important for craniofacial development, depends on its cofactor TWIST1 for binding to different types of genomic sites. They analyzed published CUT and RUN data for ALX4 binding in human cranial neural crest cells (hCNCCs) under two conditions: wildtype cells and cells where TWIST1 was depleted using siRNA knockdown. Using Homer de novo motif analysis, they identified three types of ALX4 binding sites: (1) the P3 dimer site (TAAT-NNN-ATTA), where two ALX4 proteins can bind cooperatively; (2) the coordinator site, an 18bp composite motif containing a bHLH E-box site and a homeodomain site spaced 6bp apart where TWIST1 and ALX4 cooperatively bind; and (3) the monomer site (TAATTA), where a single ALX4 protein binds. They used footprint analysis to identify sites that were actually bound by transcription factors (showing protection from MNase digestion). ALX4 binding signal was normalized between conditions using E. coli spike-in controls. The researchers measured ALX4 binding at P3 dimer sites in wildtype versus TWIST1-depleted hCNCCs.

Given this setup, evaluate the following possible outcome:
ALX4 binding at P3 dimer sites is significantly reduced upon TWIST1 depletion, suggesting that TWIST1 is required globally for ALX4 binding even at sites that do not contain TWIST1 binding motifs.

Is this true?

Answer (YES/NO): NO